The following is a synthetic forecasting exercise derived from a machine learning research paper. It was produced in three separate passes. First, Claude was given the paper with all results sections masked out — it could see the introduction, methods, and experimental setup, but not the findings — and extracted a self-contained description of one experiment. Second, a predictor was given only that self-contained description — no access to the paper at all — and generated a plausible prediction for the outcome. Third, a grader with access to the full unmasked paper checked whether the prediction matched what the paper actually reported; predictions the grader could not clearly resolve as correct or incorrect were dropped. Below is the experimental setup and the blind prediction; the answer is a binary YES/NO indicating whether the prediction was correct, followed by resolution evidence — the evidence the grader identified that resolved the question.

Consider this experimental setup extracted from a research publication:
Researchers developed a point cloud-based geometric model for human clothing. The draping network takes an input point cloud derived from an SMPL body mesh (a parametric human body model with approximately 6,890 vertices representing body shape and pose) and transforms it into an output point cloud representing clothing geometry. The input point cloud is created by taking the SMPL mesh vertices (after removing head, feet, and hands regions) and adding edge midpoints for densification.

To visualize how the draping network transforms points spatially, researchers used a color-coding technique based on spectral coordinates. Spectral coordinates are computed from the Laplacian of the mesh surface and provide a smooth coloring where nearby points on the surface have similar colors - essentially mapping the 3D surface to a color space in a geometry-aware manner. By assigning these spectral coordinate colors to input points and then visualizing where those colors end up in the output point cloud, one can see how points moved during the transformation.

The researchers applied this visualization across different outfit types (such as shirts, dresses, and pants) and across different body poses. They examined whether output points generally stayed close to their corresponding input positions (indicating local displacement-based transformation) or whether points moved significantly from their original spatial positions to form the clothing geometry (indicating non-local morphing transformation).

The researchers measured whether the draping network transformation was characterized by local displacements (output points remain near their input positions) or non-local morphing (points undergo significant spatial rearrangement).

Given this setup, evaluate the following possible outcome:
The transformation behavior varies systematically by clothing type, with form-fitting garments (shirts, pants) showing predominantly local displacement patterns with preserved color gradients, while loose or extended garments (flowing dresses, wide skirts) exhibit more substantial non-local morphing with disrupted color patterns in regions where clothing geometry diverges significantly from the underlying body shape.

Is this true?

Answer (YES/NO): NO